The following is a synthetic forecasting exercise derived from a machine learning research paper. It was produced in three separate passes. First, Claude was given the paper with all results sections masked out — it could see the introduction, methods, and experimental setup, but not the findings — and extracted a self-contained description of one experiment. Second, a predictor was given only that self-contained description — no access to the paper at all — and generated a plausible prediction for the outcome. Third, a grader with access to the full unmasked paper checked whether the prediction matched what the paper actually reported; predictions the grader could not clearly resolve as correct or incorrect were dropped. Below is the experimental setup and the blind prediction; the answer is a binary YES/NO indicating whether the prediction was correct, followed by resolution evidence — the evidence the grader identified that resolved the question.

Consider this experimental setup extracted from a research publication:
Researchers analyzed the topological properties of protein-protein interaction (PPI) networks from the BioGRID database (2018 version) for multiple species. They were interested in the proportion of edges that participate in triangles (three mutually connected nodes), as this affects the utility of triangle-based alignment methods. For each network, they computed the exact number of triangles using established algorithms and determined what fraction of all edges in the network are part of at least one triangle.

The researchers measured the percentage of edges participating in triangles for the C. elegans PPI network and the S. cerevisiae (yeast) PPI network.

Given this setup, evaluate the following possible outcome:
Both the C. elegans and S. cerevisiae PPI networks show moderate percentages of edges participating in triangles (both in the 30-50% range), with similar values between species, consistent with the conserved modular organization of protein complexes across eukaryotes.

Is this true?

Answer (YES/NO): NO